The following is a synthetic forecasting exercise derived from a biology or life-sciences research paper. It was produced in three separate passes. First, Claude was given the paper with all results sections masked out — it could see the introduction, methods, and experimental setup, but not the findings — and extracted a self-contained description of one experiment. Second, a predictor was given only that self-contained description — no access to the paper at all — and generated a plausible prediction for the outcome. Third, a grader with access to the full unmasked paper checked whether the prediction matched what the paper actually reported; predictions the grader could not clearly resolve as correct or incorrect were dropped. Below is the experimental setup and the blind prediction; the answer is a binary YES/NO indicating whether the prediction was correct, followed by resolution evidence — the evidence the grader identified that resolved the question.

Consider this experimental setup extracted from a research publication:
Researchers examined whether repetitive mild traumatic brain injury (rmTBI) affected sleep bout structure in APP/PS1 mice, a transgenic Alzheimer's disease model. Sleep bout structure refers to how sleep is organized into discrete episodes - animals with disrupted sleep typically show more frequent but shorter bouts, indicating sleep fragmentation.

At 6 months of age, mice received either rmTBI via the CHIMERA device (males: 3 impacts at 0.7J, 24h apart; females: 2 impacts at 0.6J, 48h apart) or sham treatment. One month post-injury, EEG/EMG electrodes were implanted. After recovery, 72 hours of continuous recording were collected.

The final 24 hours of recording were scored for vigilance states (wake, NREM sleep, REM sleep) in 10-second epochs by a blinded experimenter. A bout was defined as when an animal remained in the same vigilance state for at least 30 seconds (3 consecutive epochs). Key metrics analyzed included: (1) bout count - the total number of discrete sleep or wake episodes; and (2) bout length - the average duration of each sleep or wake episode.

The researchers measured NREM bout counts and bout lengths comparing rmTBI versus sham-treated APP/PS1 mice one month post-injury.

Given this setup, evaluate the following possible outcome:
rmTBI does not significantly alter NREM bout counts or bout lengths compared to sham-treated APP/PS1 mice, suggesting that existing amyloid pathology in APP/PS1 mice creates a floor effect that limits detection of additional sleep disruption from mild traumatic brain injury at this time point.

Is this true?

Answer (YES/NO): NO